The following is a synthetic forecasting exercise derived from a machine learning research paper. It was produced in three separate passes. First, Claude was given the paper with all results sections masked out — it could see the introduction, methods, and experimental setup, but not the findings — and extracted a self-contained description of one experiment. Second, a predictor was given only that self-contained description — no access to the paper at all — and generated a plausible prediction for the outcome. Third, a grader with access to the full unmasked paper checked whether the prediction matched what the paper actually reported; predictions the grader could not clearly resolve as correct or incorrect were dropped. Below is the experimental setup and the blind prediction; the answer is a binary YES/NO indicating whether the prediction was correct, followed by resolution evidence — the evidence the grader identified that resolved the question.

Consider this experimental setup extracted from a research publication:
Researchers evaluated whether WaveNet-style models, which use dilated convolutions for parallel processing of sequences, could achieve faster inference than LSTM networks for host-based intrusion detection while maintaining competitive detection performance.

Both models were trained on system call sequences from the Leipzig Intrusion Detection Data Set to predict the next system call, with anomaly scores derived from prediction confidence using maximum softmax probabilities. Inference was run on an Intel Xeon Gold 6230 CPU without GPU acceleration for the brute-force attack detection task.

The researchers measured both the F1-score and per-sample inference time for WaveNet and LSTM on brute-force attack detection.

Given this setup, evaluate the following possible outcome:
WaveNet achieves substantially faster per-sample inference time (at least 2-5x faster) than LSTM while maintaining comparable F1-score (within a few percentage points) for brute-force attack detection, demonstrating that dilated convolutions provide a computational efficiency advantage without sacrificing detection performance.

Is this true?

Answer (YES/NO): NO